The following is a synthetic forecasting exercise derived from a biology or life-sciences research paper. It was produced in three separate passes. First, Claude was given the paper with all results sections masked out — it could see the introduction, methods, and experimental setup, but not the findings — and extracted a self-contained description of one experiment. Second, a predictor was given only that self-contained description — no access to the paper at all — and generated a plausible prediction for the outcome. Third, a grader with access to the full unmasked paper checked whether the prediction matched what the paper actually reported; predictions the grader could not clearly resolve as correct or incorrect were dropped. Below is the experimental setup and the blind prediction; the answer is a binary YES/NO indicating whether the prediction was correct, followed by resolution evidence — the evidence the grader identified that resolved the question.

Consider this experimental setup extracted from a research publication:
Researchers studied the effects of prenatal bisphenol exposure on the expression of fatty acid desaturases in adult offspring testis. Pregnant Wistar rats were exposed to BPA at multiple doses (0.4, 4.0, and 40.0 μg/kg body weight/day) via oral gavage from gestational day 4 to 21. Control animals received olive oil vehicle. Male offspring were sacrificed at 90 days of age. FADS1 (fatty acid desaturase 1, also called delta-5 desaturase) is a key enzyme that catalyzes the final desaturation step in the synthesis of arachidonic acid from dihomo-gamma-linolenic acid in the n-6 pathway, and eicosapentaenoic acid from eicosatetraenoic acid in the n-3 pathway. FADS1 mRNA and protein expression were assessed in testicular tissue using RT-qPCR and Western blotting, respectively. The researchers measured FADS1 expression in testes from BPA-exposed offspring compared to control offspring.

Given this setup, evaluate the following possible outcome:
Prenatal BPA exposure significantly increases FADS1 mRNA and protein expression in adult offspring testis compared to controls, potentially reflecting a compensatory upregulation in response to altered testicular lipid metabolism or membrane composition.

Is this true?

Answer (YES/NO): NO